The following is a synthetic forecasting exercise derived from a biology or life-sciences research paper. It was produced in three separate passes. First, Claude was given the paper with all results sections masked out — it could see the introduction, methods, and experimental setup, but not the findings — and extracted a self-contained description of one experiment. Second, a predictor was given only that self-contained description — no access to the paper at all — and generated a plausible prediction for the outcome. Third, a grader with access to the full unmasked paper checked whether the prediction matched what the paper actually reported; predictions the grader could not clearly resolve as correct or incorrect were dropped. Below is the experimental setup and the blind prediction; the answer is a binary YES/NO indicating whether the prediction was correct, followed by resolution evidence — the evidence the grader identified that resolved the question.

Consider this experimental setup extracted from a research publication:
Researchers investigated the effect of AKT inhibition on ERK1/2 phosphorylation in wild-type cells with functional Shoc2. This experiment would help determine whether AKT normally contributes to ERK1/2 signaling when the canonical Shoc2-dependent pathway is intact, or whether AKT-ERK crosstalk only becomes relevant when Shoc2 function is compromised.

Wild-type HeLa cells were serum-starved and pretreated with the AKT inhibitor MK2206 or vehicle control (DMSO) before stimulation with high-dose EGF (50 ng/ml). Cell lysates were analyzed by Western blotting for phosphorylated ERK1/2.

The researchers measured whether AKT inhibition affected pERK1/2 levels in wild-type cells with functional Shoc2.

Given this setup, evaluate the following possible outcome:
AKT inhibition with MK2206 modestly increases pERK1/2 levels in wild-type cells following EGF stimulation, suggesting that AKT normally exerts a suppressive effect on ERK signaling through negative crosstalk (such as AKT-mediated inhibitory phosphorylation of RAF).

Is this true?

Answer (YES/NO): NO